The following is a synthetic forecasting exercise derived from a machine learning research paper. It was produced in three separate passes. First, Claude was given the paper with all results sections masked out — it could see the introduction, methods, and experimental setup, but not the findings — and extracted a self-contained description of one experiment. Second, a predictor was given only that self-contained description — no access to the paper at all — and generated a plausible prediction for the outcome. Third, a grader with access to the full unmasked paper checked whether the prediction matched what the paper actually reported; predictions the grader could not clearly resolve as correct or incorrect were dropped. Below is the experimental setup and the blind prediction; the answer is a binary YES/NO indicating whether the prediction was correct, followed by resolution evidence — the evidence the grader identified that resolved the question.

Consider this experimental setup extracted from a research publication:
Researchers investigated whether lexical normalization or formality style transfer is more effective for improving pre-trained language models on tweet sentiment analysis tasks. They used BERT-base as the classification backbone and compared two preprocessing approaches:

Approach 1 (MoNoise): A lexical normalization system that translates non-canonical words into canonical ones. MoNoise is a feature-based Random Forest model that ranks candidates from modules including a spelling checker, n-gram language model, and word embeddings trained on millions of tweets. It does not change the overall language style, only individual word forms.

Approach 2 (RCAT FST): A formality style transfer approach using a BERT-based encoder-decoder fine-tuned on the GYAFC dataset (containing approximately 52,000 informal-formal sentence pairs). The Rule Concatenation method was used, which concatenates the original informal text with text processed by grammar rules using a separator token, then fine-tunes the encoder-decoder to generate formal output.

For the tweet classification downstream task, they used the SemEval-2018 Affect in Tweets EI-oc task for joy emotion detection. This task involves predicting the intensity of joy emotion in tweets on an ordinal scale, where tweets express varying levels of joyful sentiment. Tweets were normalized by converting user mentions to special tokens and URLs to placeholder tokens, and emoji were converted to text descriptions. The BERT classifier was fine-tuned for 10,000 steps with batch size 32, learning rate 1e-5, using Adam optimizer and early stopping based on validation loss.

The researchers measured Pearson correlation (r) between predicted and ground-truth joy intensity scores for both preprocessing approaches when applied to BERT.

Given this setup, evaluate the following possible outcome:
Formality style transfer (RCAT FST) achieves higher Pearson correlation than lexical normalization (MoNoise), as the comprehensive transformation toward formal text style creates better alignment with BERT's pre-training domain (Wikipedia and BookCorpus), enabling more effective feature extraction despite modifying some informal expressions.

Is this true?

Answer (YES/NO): YES